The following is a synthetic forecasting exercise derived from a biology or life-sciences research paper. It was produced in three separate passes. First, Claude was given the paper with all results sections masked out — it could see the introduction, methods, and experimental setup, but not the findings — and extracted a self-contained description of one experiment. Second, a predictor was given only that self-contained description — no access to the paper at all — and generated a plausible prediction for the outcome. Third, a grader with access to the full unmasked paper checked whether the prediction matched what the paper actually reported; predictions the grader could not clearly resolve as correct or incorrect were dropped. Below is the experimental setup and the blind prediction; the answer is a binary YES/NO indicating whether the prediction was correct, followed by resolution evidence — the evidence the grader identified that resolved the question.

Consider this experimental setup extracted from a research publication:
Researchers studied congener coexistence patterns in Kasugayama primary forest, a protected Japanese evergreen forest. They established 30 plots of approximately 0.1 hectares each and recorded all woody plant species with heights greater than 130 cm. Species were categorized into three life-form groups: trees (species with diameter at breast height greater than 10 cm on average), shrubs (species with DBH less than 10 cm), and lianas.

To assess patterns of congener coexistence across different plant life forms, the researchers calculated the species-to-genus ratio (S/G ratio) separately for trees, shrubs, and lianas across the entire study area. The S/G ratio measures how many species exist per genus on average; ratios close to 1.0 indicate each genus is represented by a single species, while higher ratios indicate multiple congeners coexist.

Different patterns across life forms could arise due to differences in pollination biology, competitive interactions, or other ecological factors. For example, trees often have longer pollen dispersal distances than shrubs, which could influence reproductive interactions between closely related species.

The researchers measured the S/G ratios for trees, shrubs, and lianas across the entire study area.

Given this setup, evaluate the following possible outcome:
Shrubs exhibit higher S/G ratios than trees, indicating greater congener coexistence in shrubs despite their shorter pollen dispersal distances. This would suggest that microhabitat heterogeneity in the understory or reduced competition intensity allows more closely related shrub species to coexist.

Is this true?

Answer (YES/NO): NO